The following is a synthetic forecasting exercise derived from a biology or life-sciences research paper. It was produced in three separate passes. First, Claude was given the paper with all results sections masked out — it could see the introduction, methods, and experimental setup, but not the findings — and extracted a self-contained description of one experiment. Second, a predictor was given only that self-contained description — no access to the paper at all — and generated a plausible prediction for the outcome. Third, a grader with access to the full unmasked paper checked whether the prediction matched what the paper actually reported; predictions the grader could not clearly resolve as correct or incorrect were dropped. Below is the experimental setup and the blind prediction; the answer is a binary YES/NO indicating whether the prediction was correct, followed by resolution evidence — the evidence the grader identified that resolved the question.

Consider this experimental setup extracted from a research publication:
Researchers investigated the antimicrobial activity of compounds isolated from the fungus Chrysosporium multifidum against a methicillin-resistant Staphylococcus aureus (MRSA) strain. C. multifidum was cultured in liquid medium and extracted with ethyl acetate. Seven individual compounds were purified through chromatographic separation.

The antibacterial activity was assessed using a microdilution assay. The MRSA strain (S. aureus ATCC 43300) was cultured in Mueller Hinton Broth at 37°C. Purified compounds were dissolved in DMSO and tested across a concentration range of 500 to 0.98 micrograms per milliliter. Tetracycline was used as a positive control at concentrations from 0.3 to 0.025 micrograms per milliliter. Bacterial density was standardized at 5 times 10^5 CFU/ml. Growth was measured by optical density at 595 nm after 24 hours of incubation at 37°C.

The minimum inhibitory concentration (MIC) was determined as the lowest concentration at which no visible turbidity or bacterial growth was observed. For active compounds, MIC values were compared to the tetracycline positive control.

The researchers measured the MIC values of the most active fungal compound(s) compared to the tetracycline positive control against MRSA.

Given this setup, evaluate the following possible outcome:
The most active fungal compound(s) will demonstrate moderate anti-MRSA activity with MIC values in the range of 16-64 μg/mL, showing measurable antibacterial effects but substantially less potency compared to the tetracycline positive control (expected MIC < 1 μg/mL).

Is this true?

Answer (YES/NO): YES